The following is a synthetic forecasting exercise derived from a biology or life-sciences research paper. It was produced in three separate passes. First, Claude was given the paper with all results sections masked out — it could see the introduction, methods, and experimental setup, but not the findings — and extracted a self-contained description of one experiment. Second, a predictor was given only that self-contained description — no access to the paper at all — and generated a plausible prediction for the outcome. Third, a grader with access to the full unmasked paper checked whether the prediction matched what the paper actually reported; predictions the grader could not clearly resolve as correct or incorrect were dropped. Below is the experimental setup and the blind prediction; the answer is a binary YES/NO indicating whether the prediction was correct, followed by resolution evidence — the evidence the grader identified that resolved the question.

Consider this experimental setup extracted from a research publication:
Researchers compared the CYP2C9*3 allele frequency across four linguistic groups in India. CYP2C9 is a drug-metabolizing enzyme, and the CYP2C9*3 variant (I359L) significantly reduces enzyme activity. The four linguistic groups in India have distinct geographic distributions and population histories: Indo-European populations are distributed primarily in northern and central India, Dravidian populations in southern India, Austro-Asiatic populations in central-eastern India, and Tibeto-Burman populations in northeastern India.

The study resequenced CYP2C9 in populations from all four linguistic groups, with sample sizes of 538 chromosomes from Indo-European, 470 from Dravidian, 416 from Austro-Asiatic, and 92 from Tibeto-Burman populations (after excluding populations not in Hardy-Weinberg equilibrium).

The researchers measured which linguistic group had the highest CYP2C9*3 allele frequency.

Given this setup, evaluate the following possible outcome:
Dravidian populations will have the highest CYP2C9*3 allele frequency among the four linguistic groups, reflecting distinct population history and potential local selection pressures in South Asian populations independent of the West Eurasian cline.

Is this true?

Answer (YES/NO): YES